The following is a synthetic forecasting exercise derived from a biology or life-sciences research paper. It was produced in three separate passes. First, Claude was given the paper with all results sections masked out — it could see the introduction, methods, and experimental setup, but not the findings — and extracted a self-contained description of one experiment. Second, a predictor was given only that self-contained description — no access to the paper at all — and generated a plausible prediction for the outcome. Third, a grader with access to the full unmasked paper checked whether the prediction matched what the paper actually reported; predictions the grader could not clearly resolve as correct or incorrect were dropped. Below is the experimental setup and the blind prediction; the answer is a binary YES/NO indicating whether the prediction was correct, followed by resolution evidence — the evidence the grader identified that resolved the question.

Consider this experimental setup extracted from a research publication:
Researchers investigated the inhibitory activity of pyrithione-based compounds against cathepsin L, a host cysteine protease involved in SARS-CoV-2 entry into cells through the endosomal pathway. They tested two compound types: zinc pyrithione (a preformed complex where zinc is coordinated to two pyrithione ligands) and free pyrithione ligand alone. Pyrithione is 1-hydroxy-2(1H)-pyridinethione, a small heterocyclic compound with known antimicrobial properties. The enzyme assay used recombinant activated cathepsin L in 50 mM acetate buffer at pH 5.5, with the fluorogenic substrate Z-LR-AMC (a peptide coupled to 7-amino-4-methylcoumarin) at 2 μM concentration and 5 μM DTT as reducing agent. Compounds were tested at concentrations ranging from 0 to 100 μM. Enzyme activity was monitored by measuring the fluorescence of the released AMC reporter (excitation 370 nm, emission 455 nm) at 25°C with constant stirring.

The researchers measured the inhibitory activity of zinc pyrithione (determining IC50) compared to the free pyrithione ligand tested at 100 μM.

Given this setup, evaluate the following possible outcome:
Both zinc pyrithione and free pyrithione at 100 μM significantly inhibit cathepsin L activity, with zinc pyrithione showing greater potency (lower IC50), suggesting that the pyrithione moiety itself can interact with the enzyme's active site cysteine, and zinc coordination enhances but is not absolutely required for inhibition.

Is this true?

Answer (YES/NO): NO